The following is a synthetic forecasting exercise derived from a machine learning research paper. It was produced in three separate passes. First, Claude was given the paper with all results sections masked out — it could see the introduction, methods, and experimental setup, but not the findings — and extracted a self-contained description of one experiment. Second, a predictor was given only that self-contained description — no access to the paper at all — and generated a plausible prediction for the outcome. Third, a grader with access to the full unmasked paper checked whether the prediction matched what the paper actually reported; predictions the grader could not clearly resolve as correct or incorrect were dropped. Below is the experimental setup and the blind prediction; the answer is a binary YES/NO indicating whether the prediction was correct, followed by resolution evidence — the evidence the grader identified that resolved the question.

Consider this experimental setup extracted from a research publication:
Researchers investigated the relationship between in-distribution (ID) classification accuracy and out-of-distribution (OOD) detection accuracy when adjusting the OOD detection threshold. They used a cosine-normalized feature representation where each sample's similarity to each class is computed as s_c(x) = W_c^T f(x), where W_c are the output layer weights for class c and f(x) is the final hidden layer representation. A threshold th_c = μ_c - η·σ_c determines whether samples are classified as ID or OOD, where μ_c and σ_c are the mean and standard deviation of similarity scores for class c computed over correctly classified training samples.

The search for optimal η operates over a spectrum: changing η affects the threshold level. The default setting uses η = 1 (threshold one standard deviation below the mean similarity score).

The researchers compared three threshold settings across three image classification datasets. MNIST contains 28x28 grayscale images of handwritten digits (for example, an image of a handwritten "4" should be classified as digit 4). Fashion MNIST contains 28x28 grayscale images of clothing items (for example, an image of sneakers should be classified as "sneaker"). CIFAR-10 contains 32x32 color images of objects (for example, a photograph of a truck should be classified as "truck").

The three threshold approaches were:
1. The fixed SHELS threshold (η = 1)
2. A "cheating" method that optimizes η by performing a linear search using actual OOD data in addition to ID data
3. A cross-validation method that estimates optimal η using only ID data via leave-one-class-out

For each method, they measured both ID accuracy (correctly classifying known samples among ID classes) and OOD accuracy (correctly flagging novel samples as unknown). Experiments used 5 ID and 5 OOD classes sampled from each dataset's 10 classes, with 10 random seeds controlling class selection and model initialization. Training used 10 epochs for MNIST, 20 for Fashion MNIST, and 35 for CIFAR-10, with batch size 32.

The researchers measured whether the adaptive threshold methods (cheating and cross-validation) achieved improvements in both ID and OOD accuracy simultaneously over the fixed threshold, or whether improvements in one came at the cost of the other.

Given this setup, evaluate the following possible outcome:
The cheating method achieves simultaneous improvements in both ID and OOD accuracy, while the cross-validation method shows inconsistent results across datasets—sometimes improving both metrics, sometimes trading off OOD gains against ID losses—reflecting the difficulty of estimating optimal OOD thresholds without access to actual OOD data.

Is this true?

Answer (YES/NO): NO